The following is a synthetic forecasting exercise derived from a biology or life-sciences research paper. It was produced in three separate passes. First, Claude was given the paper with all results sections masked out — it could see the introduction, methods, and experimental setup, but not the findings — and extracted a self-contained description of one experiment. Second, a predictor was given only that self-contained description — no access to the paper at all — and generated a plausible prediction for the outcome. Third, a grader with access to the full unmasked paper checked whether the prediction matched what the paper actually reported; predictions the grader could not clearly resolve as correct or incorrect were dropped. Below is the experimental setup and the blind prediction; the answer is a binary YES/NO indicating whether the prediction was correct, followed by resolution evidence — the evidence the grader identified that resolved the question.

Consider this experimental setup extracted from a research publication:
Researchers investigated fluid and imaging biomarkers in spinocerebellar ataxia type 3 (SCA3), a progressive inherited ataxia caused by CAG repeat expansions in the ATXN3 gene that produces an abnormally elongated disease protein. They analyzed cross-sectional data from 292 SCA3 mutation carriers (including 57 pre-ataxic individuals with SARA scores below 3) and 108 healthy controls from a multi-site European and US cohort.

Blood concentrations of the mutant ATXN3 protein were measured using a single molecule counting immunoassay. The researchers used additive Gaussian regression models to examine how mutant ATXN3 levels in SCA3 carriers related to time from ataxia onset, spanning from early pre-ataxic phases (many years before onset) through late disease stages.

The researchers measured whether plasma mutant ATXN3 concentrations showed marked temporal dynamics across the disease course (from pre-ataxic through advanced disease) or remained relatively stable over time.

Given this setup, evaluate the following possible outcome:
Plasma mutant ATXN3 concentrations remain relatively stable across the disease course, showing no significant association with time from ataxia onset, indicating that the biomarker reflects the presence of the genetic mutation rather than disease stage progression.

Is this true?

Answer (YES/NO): YES